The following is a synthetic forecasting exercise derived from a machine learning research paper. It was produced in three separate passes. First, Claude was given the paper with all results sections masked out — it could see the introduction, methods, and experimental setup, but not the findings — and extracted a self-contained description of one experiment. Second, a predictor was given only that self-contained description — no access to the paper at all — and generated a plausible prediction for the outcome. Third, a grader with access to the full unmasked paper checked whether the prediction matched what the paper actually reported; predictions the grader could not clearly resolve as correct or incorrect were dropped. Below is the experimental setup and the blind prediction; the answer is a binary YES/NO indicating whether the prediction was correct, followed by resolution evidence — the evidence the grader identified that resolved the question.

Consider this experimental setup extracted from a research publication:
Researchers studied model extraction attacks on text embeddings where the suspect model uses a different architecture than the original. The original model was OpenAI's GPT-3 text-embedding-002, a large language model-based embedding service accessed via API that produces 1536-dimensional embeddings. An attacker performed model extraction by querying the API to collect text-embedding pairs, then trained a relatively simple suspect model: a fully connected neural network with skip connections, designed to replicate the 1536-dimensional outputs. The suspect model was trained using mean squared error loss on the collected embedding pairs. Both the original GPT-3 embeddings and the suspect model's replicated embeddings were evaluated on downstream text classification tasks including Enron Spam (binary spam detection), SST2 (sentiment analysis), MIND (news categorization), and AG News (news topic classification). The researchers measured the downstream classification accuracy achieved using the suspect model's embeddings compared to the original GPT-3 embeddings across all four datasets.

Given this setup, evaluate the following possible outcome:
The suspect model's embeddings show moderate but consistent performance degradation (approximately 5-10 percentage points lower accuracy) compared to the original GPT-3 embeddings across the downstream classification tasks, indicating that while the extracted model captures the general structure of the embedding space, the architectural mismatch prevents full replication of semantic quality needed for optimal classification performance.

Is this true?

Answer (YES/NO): NO